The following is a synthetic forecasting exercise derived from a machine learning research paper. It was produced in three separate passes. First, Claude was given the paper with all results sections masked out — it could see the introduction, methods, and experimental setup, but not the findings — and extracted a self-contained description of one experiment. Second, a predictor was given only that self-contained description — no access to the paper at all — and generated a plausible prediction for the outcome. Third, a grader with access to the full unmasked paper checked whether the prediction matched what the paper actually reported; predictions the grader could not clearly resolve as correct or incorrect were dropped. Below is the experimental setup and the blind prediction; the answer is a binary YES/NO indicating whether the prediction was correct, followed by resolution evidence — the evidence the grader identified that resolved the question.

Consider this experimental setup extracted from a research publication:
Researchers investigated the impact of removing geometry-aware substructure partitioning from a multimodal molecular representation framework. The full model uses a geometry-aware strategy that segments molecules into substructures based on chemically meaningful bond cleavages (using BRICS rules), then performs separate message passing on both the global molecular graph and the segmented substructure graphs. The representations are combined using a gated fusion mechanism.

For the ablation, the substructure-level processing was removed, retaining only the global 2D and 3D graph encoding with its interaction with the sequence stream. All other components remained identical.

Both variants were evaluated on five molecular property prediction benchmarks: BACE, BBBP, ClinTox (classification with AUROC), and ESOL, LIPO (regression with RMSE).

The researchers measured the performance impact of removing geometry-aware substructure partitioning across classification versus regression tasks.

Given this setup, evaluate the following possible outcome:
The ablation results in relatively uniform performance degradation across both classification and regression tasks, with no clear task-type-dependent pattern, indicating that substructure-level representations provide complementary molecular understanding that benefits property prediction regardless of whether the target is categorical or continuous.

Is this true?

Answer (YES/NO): NO